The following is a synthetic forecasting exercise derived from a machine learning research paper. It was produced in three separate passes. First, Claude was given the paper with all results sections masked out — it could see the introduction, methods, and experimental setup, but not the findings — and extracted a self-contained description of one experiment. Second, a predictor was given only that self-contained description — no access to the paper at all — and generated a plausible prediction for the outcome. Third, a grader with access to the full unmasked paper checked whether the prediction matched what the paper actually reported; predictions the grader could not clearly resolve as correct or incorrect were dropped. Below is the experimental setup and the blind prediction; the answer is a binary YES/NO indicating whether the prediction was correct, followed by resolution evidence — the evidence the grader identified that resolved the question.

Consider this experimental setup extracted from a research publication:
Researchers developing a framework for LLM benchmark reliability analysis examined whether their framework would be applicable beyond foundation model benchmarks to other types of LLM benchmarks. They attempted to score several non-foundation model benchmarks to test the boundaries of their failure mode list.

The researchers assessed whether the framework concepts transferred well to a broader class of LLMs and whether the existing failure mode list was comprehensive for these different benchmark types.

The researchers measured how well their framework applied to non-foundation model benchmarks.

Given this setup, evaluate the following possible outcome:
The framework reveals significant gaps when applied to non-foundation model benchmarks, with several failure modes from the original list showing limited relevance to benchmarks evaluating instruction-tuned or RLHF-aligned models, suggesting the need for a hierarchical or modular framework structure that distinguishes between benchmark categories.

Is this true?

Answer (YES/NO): NO